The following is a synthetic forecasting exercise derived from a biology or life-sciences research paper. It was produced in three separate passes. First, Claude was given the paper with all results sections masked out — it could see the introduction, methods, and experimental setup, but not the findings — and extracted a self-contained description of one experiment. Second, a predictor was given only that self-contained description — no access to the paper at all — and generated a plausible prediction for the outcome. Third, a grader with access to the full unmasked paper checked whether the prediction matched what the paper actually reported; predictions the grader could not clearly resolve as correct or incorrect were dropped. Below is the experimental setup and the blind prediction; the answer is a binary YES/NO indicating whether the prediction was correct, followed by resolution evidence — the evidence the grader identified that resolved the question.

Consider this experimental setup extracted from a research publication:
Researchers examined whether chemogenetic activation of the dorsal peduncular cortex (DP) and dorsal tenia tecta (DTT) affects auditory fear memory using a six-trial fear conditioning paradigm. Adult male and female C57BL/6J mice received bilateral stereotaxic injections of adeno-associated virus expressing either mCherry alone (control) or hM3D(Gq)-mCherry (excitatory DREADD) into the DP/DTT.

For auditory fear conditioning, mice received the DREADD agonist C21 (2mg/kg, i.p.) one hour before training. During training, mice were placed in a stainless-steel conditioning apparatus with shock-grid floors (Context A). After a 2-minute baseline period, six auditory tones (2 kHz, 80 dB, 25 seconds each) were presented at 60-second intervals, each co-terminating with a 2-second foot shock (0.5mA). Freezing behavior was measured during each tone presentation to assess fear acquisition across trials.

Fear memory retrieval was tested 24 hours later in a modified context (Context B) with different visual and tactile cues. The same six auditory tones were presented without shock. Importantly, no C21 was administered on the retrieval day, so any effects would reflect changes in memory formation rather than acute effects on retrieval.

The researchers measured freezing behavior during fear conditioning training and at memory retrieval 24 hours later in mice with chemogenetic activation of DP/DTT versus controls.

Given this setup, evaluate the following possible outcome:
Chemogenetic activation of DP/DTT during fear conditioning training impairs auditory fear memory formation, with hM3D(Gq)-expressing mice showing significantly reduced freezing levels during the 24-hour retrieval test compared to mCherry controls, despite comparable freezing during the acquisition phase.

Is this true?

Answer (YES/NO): NO